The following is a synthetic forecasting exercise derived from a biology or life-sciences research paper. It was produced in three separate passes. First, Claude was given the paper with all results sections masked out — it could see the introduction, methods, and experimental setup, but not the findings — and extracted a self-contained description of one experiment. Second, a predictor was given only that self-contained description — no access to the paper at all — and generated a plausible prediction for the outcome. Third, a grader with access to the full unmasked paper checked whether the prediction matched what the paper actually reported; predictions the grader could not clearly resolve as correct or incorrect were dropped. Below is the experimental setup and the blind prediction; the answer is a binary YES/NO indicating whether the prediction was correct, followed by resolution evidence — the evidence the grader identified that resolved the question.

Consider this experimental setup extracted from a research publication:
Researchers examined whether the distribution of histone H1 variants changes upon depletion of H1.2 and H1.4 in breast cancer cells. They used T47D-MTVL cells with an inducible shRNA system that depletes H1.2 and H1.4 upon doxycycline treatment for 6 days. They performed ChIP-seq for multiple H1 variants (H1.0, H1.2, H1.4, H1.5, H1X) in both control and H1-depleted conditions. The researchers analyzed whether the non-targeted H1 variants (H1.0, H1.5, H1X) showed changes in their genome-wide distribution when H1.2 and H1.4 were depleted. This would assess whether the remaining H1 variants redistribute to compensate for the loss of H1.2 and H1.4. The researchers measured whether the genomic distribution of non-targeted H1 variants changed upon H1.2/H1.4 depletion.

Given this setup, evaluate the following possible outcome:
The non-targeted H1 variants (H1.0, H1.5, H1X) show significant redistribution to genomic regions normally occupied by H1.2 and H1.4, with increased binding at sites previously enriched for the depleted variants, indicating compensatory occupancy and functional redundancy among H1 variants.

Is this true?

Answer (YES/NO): NO